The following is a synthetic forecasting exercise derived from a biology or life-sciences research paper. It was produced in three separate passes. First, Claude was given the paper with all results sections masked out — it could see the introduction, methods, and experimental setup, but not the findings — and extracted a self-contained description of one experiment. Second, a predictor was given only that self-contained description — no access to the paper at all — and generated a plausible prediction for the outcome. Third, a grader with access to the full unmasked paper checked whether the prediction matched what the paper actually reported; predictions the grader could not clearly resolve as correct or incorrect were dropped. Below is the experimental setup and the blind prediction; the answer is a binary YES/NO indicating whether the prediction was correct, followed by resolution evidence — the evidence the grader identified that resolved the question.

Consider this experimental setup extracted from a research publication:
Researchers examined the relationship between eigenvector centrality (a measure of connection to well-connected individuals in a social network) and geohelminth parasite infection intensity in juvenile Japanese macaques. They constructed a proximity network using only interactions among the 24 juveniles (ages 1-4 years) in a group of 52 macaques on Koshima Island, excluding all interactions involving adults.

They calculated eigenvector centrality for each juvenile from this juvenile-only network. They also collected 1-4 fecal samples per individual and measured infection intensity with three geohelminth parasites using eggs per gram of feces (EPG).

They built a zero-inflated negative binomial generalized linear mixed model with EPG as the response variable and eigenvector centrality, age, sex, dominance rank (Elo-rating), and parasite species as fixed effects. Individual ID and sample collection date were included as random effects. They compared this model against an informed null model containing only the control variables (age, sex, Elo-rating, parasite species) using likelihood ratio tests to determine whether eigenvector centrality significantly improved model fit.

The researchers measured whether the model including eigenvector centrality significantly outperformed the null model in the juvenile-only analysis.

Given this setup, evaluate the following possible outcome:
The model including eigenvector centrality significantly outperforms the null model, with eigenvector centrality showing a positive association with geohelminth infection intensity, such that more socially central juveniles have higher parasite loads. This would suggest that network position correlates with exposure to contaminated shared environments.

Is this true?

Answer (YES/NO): NO